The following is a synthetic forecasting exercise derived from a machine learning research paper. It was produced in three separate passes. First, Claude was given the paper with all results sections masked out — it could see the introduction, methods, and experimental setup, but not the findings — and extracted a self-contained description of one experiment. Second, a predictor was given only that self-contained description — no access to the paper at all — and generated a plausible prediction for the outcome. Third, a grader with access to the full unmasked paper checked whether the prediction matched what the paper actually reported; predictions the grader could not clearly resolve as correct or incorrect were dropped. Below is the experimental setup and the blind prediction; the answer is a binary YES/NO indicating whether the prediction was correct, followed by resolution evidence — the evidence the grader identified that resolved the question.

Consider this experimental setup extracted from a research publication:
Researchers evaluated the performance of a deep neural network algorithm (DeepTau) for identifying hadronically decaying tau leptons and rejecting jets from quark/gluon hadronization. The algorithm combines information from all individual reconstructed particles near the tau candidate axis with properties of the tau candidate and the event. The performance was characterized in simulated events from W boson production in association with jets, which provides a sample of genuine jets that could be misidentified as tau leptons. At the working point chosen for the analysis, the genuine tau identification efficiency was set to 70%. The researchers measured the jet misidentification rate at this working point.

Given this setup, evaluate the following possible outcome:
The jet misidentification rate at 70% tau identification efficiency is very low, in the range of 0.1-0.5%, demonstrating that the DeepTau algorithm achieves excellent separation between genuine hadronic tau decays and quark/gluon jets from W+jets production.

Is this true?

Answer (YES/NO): YES